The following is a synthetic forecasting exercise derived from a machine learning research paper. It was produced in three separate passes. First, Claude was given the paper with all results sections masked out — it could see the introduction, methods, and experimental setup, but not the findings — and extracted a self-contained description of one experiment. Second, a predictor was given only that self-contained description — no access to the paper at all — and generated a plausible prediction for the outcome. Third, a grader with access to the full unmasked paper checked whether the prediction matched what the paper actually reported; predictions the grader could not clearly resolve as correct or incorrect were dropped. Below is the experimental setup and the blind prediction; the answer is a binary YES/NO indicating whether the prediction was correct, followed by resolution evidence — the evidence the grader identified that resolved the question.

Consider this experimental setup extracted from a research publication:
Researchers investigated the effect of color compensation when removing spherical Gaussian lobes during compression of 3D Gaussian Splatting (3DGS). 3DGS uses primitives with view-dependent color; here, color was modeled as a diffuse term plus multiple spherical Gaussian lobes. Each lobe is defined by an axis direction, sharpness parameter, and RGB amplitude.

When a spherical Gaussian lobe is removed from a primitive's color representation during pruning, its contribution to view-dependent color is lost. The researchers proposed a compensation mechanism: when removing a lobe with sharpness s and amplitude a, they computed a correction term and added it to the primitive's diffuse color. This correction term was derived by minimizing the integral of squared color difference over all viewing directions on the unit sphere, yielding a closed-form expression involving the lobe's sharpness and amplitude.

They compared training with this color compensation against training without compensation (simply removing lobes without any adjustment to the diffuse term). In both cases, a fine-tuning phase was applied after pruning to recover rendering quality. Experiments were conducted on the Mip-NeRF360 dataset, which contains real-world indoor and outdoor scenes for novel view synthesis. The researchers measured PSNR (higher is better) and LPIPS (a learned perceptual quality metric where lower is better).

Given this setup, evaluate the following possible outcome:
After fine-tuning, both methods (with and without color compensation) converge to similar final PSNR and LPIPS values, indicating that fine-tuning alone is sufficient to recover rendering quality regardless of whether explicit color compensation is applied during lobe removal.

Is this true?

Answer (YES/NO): NO